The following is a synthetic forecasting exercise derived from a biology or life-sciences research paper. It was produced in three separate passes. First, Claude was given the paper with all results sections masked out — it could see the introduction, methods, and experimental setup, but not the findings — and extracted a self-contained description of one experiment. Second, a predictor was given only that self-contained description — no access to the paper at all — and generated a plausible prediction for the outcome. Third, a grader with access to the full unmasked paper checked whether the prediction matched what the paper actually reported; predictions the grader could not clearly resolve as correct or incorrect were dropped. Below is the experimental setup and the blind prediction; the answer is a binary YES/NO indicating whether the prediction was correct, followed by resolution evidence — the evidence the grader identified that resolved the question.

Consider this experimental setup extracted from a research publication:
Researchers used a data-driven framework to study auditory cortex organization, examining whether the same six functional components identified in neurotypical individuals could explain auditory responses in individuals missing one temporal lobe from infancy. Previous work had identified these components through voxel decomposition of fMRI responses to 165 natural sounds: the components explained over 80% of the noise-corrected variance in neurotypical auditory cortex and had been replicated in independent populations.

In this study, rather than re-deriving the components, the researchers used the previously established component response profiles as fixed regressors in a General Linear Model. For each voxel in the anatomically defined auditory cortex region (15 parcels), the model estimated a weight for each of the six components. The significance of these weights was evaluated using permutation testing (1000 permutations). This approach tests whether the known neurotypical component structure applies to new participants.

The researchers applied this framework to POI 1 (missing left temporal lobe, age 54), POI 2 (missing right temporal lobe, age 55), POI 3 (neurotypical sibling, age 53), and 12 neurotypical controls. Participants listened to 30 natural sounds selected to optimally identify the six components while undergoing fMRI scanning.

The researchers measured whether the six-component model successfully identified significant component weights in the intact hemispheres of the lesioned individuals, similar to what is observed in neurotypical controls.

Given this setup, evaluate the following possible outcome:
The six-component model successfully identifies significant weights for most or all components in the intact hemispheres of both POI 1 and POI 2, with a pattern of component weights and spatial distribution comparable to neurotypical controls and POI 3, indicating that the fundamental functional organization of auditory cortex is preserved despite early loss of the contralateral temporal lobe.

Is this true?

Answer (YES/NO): YES